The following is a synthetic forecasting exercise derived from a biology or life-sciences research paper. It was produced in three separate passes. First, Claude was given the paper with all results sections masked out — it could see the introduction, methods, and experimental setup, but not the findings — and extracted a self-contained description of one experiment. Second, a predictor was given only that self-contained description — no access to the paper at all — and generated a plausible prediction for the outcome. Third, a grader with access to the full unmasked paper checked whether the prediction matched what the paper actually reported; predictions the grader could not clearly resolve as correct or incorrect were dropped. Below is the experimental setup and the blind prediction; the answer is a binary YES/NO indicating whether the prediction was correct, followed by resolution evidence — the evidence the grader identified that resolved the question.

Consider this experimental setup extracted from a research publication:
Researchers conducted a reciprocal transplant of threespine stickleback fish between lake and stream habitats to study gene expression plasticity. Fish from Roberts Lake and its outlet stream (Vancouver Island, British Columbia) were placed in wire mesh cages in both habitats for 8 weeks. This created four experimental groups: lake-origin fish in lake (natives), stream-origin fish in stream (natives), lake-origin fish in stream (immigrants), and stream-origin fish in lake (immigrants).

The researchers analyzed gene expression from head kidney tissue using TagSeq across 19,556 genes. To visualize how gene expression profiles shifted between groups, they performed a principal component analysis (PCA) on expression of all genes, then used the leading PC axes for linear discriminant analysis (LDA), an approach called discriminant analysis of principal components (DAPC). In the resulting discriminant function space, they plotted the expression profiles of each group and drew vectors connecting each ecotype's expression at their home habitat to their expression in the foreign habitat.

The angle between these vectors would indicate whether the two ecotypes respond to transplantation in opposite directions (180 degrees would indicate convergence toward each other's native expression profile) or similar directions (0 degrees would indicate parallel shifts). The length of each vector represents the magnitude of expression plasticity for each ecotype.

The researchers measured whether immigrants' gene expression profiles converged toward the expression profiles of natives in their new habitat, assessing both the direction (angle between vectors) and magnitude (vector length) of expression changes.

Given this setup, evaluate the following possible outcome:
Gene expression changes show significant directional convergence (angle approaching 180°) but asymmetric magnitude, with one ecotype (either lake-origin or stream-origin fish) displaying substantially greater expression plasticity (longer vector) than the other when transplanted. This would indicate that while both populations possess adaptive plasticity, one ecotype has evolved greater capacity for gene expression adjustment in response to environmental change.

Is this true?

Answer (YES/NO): YES